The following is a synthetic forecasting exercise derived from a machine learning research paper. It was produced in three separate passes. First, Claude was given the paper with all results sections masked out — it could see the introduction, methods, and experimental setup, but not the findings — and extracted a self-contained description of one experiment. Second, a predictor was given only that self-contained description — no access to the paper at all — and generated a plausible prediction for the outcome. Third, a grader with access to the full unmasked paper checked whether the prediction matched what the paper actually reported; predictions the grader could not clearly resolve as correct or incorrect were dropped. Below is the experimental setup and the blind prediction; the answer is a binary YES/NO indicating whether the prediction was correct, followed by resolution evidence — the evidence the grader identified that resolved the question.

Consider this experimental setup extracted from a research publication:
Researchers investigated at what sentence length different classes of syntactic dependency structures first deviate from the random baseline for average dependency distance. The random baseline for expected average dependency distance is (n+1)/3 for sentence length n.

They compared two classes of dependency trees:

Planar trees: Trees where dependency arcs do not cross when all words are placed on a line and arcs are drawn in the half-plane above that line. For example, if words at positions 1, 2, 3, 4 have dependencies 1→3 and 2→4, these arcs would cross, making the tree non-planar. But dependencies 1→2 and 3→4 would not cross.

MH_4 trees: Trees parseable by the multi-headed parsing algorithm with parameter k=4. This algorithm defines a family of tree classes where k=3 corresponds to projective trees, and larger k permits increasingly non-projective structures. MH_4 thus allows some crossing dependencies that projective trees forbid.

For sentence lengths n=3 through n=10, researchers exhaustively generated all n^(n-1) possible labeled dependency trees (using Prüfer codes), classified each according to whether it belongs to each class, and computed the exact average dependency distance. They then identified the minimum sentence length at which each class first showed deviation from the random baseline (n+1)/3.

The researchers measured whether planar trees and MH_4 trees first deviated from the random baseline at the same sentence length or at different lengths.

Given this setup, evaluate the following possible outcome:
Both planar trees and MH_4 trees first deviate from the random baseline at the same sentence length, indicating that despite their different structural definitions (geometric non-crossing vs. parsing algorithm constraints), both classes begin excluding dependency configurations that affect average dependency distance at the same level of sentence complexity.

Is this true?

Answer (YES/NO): YES